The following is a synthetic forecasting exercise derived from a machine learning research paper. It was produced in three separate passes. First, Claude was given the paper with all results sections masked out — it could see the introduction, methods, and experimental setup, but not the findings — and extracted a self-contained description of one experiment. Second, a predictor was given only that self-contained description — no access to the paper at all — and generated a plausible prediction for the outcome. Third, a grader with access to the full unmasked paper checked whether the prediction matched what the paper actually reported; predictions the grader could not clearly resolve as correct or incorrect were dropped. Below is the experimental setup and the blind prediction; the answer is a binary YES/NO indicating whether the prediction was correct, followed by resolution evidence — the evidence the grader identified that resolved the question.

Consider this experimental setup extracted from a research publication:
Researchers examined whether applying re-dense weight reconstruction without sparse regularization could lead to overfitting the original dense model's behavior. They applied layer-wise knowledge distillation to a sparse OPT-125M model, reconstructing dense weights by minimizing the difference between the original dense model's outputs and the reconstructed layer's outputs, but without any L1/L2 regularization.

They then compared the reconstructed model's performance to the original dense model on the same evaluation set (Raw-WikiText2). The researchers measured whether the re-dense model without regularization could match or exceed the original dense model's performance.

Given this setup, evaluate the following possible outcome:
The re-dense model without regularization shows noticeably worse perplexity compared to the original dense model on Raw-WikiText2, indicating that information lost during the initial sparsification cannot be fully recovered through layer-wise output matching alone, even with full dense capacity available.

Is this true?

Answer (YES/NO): NO